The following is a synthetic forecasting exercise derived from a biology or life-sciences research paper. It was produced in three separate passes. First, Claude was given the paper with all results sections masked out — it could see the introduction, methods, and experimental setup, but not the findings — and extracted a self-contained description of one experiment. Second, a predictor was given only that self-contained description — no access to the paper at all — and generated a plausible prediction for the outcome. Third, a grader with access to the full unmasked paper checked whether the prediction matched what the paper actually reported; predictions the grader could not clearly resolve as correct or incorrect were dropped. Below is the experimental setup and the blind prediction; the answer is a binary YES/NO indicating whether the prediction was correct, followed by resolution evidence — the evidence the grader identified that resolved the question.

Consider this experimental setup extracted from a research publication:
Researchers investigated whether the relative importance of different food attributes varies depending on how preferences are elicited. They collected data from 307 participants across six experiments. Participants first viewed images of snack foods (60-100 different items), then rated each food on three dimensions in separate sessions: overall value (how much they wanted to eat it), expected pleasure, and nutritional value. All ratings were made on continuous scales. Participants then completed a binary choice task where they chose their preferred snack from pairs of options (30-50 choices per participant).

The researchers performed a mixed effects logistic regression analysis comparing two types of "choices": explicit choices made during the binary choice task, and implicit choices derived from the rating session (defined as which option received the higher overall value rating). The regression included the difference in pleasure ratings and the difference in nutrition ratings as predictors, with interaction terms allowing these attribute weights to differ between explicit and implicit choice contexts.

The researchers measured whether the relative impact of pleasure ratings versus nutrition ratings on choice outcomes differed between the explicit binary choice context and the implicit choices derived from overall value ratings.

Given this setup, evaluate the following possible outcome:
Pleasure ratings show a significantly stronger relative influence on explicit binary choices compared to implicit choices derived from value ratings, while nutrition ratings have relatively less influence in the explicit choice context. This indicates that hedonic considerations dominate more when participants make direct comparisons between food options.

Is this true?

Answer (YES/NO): YES